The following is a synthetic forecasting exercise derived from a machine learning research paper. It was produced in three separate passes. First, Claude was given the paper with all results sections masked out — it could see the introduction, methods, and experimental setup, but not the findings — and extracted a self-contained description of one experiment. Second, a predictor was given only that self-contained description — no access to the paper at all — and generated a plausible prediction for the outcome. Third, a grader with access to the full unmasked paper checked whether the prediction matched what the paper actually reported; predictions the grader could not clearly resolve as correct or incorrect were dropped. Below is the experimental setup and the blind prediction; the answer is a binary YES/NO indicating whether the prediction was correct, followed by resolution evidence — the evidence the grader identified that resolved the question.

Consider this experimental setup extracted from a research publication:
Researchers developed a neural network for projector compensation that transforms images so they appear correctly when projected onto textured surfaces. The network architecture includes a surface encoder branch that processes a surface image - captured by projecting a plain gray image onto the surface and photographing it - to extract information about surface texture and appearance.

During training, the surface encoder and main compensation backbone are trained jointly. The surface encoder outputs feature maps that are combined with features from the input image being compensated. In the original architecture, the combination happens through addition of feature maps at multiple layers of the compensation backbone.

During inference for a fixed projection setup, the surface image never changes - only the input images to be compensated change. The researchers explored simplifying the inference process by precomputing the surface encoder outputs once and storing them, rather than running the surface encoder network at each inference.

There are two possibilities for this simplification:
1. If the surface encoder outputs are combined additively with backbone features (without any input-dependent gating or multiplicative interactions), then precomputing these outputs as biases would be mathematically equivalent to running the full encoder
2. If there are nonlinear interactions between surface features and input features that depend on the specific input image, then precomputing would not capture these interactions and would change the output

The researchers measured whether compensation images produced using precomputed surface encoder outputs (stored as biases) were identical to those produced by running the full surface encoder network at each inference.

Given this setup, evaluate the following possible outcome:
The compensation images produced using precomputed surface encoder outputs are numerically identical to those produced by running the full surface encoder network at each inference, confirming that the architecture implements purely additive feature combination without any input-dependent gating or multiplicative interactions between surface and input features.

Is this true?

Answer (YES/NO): YES